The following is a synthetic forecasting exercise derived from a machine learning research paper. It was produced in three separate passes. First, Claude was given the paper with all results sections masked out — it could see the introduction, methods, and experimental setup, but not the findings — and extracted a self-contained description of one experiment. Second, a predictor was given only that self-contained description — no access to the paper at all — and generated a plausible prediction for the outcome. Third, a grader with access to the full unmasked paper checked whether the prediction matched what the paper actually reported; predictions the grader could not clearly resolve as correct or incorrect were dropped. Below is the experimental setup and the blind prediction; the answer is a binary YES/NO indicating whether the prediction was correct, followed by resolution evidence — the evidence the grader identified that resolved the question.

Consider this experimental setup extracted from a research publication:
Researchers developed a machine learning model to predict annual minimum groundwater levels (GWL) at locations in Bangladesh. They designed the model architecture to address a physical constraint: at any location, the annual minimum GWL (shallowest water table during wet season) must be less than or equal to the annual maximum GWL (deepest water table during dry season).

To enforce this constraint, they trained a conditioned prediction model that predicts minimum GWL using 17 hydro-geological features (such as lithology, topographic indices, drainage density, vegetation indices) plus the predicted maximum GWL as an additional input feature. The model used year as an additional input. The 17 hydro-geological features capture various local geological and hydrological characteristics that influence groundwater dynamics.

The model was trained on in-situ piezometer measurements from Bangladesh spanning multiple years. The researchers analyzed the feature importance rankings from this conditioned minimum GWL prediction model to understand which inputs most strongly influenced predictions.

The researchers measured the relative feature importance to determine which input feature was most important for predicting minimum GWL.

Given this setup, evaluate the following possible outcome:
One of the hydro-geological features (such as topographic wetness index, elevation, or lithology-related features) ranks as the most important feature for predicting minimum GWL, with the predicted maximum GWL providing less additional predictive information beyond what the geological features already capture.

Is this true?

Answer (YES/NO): NO